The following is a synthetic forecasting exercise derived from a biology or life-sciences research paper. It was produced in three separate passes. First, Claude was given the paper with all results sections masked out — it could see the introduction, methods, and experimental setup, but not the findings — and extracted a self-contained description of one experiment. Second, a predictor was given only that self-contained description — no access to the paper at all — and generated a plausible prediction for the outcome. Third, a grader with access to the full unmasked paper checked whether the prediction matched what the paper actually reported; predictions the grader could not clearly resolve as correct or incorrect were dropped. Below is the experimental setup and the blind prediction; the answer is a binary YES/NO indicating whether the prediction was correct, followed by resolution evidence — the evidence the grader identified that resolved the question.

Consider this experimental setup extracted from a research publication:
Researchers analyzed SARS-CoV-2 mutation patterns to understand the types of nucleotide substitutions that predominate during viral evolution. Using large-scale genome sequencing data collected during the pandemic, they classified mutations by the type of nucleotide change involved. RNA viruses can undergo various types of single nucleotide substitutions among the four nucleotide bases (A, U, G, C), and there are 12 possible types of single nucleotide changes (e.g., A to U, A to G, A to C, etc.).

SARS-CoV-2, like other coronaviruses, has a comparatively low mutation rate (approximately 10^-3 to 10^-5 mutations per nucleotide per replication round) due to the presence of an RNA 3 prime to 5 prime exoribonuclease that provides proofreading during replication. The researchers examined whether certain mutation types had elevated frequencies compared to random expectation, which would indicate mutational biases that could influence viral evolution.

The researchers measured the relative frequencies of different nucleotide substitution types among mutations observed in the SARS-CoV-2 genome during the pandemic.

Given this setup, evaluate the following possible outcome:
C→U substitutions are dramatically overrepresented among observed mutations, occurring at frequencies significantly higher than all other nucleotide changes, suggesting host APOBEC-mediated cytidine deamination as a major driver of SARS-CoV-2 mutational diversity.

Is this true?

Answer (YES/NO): NO